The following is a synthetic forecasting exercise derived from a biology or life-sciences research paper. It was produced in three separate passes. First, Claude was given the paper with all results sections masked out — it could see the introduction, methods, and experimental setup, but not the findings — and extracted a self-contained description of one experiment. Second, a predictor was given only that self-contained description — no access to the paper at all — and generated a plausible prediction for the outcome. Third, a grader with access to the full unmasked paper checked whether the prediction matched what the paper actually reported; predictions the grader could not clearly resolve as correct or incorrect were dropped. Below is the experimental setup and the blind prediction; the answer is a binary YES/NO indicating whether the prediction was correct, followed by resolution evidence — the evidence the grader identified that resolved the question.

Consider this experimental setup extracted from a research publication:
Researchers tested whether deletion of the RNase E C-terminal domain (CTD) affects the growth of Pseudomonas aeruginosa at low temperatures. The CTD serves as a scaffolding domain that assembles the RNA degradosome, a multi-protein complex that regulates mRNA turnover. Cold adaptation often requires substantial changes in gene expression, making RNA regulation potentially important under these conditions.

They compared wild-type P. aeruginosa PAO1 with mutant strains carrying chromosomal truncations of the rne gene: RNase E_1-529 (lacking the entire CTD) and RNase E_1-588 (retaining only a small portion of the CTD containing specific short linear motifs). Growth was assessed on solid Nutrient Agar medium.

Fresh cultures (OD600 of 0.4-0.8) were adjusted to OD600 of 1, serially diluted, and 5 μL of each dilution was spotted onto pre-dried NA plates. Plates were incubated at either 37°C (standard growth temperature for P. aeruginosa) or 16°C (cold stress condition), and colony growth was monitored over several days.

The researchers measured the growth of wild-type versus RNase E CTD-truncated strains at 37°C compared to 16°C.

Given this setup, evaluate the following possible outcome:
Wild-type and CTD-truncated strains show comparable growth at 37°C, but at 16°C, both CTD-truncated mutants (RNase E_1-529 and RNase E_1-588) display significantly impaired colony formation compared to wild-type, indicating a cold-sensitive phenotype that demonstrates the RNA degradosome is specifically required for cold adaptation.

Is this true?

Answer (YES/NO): NO